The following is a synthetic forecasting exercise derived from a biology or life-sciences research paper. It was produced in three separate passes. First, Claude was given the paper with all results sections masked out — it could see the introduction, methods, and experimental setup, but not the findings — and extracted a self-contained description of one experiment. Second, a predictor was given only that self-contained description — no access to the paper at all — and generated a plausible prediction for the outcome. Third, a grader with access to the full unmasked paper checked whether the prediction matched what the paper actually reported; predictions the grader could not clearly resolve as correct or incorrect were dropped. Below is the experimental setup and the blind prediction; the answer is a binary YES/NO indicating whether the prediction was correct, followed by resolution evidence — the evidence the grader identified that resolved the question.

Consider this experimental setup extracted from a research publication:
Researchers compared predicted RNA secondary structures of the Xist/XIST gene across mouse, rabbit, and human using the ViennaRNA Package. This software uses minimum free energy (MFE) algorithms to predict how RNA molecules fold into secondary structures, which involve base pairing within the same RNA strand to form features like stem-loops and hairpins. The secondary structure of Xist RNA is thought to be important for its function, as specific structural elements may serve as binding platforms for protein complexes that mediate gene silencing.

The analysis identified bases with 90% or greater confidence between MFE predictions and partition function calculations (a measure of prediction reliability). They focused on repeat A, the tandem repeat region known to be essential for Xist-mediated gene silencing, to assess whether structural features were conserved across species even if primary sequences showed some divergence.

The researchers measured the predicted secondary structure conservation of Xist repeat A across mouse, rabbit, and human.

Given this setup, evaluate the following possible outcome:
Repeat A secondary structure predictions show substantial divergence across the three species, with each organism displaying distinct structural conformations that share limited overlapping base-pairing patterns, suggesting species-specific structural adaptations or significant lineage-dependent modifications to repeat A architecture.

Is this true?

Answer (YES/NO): NO